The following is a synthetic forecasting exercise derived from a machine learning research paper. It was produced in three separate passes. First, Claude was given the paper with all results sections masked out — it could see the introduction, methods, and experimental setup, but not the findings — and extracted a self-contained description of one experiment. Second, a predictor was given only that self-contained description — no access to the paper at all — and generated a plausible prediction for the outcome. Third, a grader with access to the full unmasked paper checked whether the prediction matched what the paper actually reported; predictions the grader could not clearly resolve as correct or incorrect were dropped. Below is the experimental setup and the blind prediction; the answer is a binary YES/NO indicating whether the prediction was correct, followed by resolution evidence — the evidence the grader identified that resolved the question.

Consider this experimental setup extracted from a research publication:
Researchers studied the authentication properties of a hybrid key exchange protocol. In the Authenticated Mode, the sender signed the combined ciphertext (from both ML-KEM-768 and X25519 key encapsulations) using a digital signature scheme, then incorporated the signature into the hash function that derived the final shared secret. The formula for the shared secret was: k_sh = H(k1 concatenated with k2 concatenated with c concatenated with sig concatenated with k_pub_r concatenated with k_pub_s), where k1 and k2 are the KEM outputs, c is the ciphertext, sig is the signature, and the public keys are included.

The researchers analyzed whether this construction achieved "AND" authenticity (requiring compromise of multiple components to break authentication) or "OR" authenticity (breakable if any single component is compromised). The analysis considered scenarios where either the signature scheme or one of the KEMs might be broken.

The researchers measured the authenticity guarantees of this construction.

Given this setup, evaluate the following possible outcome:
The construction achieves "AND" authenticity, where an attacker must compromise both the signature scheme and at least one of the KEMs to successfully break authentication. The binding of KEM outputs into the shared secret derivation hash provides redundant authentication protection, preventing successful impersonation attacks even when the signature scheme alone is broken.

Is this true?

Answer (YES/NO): YES